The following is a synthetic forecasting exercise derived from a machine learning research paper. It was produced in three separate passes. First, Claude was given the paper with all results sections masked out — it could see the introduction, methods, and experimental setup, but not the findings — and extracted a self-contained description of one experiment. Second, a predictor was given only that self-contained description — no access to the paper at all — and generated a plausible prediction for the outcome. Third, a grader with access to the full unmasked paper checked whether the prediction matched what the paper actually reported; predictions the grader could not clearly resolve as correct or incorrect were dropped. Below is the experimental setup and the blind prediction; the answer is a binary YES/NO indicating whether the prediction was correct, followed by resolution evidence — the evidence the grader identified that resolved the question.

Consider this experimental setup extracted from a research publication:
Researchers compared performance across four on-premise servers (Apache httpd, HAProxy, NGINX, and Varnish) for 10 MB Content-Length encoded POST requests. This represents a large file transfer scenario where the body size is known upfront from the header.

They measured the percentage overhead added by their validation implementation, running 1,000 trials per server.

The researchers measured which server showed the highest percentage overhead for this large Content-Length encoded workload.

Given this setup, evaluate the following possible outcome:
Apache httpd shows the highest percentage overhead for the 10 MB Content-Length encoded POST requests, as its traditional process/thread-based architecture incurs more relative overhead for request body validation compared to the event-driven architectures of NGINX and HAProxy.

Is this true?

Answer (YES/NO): NO